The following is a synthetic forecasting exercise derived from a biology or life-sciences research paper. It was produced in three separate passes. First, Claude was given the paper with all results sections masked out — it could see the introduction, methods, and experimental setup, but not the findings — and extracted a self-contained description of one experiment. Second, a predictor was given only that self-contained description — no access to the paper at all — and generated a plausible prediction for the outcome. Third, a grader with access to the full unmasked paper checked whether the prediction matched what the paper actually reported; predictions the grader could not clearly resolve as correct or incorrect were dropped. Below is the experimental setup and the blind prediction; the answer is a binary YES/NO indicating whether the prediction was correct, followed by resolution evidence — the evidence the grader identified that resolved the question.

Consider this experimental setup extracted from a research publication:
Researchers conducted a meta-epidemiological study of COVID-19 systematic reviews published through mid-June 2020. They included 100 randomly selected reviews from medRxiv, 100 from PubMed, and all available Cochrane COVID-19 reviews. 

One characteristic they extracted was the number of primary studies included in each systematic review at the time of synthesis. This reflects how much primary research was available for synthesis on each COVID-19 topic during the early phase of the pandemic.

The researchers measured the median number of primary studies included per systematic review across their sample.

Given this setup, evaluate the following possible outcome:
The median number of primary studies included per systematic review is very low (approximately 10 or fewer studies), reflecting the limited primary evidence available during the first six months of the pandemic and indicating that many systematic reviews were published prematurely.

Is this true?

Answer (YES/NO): NO